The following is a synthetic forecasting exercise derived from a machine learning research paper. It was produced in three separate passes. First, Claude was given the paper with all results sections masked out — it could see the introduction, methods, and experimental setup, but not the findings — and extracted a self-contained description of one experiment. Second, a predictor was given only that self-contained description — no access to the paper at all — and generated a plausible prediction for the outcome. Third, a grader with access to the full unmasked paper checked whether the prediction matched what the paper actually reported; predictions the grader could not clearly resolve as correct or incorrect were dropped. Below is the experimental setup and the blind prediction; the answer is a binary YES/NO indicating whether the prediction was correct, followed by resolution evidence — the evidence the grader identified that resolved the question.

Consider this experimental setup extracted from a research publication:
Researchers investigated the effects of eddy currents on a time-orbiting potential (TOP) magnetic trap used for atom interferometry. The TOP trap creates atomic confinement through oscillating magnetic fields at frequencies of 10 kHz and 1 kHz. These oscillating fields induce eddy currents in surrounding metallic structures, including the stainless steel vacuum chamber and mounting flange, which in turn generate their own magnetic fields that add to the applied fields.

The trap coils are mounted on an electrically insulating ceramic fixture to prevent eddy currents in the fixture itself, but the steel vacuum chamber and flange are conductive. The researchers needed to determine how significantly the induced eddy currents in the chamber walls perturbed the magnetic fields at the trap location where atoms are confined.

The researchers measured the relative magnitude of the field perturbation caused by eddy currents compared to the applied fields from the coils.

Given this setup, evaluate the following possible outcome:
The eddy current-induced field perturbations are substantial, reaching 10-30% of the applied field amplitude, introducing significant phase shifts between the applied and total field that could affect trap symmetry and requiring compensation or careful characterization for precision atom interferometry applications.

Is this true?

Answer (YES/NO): YES